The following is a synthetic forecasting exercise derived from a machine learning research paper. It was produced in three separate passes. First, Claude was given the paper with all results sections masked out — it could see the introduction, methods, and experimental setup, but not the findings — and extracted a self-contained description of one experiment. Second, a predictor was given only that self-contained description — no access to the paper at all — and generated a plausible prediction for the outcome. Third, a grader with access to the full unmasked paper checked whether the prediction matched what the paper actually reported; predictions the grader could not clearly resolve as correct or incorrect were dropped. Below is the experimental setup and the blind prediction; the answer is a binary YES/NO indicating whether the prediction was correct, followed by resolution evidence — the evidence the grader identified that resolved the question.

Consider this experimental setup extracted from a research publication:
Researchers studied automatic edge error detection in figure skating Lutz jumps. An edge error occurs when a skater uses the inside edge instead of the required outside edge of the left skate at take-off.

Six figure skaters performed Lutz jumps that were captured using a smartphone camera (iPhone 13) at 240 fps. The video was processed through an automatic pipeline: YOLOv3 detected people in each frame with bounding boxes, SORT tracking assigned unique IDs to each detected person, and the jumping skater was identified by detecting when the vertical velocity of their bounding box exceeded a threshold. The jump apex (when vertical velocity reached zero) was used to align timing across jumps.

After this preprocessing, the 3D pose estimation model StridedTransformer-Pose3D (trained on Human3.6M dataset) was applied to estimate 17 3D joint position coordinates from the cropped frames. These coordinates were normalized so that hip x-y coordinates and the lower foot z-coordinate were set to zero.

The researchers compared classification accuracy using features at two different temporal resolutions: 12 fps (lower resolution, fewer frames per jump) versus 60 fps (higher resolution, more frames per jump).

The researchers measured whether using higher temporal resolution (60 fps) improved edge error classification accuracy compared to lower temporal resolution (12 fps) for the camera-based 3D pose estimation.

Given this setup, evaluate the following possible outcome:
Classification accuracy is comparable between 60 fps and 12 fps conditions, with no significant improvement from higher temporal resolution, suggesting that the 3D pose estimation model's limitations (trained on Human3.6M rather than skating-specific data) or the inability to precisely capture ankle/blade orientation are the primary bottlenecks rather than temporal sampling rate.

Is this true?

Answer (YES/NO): YES